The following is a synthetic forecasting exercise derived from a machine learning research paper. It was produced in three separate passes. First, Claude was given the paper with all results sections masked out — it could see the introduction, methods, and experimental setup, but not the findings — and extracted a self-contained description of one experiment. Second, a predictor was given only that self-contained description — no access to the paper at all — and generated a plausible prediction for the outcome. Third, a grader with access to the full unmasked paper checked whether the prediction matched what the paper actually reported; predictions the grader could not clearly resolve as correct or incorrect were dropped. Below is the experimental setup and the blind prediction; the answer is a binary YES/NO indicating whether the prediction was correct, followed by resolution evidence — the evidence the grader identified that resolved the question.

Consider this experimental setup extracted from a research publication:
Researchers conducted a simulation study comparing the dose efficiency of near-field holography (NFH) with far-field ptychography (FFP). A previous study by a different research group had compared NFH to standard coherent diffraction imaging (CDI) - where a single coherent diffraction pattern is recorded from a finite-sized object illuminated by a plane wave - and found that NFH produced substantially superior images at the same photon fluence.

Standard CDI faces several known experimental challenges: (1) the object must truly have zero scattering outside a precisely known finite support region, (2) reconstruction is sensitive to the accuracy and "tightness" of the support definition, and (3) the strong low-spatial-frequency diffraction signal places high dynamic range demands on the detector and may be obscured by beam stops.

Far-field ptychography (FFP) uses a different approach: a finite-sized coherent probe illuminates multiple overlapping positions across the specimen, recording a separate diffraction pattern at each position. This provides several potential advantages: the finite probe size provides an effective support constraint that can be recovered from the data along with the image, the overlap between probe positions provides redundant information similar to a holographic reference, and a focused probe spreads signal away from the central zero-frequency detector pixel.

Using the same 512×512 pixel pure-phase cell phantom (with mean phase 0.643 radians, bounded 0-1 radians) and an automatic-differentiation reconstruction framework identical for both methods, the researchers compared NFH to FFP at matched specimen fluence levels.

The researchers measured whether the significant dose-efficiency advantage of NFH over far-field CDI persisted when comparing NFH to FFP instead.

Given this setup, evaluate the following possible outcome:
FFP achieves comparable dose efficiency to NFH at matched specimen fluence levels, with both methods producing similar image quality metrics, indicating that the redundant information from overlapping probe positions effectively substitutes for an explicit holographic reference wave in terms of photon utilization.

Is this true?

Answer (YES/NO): YES